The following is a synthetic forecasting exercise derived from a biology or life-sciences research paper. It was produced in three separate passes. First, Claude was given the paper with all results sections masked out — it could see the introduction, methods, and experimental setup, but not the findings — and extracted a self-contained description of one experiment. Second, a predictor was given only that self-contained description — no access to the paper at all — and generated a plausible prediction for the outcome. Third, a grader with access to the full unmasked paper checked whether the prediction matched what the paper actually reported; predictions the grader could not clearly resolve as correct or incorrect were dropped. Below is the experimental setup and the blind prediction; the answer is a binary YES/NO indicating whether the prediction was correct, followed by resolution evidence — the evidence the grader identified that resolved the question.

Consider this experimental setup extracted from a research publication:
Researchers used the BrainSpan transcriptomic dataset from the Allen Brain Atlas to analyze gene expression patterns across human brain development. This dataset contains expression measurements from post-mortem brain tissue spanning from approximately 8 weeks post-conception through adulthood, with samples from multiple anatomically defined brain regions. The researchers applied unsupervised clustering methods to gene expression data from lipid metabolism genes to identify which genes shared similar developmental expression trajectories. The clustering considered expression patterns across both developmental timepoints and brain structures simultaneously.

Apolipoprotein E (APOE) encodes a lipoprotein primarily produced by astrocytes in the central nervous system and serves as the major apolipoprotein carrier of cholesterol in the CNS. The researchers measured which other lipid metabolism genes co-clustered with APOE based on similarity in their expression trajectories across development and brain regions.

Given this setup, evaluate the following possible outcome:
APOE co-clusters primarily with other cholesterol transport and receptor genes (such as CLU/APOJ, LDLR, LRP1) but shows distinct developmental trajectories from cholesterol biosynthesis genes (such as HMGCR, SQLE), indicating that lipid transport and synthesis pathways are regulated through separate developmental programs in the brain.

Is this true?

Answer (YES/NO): NO